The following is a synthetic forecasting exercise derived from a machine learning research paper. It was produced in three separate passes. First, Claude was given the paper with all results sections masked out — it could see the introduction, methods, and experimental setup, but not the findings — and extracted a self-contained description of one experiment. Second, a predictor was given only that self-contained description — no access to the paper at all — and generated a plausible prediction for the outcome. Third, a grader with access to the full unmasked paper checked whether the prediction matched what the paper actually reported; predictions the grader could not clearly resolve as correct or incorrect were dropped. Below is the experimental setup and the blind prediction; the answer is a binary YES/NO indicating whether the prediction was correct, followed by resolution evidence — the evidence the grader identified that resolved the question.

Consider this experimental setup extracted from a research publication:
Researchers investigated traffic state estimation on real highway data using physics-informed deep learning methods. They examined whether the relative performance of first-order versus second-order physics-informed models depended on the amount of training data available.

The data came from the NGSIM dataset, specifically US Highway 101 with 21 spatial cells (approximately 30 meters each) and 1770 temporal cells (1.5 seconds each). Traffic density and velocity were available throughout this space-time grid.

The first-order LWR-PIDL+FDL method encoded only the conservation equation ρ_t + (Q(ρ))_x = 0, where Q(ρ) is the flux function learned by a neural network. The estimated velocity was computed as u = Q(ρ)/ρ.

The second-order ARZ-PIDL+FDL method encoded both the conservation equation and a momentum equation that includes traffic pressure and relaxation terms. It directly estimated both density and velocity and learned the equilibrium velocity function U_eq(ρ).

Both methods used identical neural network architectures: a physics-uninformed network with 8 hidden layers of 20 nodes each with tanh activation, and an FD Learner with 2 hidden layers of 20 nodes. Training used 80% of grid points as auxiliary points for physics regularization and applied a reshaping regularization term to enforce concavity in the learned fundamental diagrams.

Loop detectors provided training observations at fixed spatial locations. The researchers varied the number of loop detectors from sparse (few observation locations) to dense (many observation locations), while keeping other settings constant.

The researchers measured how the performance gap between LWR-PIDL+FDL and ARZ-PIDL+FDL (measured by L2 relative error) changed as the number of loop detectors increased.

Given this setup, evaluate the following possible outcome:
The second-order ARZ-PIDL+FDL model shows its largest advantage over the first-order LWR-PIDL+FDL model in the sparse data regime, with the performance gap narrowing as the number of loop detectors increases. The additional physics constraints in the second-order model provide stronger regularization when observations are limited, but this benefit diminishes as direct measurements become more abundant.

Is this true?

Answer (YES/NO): NO